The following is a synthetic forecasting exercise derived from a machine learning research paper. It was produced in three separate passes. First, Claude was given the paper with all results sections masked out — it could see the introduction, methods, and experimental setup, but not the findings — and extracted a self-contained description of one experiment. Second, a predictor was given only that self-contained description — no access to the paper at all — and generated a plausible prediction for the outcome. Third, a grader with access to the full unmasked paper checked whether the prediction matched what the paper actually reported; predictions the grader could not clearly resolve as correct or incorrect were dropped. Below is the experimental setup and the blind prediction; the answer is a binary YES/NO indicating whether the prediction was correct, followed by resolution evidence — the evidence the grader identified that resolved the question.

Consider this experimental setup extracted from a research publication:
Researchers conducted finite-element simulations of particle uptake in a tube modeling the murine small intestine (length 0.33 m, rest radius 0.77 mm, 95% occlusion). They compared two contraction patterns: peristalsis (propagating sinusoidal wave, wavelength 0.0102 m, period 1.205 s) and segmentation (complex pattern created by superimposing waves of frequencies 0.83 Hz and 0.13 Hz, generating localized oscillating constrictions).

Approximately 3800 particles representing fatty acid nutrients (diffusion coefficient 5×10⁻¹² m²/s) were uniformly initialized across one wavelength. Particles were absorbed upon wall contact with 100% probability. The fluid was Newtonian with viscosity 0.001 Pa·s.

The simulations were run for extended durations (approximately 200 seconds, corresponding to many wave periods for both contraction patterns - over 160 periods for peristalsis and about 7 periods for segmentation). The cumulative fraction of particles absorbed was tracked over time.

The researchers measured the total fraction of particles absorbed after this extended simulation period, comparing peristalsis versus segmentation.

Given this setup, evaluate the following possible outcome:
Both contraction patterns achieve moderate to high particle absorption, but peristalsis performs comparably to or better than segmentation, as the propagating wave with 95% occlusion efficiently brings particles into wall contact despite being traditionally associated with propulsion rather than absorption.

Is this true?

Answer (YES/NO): NO